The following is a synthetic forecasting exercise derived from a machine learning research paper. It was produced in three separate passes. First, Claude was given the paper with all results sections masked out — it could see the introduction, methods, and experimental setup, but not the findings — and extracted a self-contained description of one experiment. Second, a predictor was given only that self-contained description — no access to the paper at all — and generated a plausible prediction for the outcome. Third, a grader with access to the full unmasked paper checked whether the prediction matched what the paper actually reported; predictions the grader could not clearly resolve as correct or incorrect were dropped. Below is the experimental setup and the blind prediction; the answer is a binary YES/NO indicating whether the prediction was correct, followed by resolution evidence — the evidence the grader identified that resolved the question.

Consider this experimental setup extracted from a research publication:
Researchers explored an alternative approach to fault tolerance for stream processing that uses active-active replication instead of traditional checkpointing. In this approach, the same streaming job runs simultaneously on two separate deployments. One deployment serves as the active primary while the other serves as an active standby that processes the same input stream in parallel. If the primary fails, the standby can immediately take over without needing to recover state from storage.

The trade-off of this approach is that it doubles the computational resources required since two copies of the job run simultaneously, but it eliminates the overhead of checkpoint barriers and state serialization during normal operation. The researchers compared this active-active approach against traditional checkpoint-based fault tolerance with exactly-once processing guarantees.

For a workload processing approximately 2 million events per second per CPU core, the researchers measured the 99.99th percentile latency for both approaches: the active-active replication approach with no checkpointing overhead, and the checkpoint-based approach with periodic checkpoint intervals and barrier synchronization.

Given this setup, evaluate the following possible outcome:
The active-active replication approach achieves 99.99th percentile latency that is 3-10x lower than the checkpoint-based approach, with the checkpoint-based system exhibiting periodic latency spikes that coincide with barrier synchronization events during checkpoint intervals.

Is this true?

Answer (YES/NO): YES